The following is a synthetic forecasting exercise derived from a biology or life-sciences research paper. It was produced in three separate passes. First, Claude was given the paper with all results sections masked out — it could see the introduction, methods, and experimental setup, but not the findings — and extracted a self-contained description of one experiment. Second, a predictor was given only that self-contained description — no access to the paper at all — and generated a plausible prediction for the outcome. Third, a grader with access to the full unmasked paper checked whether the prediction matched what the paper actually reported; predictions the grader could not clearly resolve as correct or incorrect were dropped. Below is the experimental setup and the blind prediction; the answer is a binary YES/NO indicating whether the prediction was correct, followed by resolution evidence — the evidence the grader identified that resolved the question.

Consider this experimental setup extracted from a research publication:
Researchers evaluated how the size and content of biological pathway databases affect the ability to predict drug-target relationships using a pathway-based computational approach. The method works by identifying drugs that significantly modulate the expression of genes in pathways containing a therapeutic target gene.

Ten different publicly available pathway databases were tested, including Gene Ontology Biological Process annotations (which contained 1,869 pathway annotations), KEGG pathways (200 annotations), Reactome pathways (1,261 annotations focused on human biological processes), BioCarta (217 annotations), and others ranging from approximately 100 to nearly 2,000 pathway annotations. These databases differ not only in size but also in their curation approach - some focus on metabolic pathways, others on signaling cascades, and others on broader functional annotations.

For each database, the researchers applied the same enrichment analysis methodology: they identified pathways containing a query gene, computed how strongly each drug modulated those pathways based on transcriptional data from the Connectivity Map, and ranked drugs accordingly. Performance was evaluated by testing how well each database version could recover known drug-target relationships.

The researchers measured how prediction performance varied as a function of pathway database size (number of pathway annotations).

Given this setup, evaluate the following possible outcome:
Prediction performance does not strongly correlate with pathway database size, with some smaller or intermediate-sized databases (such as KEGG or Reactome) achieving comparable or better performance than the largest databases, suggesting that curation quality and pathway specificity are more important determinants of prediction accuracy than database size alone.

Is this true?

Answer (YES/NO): YES